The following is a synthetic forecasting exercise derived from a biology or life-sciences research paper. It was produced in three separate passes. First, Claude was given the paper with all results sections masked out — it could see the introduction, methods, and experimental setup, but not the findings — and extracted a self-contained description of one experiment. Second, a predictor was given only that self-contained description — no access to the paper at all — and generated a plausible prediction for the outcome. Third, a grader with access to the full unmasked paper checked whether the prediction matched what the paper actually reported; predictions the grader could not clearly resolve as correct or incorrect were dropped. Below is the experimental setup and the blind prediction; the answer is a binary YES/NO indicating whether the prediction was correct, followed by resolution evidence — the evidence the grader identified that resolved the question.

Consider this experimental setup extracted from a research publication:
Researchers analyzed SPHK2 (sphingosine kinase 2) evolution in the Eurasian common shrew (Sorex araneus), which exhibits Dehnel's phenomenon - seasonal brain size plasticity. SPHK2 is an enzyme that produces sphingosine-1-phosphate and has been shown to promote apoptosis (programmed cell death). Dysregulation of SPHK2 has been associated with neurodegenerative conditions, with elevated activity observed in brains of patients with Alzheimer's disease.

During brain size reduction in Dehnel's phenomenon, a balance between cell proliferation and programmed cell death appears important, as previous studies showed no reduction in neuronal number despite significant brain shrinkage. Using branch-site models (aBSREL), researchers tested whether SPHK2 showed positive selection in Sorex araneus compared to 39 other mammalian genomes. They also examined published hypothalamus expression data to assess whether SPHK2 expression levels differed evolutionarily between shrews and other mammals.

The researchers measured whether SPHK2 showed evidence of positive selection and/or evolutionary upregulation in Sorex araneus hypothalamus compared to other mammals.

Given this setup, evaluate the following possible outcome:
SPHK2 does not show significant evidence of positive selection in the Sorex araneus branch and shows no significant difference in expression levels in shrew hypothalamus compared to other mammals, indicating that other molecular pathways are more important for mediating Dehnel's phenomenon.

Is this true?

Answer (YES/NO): NO